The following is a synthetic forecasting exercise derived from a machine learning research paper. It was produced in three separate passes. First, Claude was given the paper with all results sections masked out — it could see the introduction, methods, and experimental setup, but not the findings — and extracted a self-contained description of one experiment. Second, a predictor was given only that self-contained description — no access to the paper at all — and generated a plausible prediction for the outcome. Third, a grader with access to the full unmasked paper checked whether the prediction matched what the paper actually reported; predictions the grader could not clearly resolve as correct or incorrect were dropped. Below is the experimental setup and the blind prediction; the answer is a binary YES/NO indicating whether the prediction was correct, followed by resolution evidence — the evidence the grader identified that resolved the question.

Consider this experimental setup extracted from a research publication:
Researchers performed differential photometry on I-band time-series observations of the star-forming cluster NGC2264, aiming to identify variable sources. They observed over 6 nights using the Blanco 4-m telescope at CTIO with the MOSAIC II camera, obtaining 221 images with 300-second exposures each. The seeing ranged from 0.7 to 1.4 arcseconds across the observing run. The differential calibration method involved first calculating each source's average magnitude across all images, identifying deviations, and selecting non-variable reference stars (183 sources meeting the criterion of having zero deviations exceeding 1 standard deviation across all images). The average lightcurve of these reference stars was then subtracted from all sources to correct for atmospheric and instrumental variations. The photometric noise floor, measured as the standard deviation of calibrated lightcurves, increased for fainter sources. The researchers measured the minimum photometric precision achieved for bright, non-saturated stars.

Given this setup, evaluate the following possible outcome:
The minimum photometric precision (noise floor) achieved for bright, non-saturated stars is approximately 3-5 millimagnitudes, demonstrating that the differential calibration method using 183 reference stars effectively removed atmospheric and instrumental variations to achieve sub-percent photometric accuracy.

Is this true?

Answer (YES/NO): YES